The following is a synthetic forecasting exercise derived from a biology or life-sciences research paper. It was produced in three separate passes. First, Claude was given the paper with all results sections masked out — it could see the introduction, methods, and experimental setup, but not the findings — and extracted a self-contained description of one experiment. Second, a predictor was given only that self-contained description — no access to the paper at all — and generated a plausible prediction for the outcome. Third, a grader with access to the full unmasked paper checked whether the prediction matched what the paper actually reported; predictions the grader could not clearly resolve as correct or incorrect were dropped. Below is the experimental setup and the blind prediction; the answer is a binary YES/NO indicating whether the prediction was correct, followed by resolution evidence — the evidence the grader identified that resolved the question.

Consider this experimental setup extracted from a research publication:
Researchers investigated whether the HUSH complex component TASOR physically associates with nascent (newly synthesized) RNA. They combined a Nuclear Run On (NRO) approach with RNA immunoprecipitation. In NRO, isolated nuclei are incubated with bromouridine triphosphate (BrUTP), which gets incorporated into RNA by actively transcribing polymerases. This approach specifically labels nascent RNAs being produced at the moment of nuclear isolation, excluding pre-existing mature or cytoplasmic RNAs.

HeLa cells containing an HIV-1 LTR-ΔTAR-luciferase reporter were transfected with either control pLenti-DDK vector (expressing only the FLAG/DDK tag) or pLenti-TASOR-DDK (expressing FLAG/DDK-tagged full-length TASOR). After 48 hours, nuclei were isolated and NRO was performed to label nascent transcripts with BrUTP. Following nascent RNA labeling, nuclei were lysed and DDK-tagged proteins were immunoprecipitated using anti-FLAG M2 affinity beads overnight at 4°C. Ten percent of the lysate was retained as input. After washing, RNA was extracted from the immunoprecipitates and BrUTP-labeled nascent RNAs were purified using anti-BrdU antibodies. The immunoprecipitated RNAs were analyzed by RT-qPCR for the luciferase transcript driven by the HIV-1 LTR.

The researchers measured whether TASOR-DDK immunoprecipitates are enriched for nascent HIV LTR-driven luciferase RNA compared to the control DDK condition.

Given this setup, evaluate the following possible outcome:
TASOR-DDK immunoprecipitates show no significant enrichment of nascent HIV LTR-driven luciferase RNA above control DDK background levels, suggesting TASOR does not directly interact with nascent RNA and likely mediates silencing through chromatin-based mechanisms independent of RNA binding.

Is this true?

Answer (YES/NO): NO